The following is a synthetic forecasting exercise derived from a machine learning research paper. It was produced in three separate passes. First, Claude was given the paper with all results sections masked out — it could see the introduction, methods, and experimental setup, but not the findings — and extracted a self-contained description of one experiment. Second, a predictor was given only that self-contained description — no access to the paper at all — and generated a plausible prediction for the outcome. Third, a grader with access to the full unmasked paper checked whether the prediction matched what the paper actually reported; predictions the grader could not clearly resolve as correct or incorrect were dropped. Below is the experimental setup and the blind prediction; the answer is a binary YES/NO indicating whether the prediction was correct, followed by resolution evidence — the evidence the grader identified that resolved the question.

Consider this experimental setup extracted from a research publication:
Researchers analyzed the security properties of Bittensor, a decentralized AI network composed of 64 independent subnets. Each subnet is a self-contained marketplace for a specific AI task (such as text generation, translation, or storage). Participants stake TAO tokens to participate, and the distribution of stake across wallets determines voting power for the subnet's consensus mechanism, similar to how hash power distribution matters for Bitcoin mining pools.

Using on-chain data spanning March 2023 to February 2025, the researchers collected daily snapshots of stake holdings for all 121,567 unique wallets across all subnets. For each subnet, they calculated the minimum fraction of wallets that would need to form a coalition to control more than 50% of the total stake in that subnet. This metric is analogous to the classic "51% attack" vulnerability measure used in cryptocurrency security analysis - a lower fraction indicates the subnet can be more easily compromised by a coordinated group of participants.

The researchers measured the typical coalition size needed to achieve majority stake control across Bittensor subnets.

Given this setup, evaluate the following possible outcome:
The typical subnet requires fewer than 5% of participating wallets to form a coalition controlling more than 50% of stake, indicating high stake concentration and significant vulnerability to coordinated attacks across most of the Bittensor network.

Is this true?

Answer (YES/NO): YES